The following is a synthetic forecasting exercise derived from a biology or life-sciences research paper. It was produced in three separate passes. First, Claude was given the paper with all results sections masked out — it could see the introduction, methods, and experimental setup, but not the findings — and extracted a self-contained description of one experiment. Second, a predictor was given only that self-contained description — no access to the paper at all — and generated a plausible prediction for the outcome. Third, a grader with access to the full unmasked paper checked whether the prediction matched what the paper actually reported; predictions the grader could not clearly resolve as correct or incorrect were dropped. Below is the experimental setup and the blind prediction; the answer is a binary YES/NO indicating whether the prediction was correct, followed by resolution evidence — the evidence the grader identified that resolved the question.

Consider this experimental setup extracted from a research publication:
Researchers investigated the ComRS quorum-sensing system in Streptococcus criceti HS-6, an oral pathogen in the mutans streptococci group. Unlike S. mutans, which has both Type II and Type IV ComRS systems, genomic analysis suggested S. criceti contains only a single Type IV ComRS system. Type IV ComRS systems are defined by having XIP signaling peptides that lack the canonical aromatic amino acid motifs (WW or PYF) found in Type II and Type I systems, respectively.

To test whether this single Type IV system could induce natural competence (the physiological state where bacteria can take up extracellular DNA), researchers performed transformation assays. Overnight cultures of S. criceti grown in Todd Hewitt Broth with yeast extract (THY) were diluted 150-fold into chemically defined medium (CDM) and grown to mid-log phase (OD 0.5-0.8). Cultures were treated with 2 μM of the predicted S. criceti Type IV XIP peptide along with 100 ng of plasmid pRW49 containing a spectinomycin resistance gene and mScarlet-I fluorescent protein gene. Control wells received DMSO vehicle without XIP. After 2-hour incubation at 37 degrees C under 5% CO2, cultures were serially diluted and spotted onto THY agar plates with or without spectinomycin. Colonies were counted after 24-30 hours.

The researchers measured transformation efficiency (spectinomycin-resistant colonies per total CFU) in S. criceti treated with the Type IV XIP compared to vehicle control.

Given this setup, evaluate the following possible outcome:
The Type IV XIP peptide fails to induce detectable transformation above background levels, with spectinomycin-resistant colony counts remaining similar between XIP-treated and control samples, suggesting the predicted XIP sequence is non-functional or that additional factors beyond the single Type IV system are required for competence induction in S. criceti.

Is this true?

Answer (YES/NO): NO